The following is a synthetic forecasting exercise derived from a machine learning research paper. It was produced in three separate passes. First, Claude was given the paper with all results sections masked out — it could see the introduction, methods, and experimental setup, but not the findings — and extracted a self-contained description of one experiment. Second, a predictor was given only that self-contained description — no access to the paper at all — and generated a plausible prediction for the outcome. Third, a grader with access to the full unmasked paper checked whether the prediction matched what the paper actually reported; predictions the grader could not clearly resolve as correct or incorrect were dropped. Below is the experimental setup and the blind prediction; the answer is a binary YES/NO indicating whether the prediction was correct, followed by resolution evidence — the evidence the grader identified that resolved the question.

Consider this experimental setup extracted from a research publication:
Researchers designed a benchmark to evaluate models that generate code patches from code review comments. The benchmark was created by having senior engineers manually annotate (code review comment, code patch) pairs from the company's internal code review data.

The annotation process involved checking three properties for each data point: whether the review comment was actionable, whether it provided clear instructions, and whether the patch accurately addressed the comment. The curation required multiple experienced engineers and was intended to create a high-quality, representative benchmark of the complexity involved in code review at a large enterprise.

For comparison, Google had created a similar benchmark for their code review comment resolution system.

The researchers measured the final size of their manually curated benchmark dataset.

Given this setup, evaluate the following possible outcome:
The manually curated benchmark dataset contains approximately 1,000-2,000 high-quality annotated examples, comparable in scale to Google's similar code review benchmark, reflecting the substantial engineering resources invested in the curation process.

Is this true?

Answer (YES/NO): NO